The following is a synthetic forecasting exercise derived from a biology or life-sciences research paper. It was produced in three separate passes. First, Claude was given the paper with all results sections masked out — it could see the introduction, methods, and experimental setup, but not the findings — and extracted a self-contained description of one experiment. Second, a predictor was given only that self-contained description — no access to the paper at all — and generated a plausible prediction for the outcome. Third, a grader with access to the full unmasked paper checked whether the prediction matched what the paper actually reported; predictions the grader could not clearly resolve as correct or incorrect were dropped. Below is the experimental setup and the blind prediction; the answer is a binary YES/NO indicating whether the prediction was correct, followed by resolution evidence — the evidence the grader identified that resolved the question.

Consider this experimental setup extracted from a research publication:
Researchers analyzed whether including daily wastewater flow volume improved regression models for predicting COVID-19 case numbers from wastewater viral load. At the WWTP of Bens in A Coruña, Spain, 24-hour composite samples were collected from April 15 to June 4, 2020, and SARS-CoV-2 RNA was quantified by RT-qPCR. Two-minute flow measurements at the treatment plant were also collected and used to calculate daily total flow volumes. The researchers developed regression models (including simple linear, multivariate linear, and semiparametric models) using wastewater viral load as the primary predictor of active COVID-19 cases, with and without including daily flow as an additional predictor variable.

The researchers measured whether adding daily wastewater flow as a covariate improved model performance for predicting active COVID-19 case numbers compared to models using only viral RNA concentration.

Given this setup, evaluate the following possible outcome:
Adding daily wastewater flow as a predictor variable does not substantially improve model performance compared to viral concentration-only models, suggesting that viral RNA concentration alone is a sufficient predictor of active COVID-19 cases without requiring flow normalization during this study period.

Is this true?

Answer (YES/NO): YES